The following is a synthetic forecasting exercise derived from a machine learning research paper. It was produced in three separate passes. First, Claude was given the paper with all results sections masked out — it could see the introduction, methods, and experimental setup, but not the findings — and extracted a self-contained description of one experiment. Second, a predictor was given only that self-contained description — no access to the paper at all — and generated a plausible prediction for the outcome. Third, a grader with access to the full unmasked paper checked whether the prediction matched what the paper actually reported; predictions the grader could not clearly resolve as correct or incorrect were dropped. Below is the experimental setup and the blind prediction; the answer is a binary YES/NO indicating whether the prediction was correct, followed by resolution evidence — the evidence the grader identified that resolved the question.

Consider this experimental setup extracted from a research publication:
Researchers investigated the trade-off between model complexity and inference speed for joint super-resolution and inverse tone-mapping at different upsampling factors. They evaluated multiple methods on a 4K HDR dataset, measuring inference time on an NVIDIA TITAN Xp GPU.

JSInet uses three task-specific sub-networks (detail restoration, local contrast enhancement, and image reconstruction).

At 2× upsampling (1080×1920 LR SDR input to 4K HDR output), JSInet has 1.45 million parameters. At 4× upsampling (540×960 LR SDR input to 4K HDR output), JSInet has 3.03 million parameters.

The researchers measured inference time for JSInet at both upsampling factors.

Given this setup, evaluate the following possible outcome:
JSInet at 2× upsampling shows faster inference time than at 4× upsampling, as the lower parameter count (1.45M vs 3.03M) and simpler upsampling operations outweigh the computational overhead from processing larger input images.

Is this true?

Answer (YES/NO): NO